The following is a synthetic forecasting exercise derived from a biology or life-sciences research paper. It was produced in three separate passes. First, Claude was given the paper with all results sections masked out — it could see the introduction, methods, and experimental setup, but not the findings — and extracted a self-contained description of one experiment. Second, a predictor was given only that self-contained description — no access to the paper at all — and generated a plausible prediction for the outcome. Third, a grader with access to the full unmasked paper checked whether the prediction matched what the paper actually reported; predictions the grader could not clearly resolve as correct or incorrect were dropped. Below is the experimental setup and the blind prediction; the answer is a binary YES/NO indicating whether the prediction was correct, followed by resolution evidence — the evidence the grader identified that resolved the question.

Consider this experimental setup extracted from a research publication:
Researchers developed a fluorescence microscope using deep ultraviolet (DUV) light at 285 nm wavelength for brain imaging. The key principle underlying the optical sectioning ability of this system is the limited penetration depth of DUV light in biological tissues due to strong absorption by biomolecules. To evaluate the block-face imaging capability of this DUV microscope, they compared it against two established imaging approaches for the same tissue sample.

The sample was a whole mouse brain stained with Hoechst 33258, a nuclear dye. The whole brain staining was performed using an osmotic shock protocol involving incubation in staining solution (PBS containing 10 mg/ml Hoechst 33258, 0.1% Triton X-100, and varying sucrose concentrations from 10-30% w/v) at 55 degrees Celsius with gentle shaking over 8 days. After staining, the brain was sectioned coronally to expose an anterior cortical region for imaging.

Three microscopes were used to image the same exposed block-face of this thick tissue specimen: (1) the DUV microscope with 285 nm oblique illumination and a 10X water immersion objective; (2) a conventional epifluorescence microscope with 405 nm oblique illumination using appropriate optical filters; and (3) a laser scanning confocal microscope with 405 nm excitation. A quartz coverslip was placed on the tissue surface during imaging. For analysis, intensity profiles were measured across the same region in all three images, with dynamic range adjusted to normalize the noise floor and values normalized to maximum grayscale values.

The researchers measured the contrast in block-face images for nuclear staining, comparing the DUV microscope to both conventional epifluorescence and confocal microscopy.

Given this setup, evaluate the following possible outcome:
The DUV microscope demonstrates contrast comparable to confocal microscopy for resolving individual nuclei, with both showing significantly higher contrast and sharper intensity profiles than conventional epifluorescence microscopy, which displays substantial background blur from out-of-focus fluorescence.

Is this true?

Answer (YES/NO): YES